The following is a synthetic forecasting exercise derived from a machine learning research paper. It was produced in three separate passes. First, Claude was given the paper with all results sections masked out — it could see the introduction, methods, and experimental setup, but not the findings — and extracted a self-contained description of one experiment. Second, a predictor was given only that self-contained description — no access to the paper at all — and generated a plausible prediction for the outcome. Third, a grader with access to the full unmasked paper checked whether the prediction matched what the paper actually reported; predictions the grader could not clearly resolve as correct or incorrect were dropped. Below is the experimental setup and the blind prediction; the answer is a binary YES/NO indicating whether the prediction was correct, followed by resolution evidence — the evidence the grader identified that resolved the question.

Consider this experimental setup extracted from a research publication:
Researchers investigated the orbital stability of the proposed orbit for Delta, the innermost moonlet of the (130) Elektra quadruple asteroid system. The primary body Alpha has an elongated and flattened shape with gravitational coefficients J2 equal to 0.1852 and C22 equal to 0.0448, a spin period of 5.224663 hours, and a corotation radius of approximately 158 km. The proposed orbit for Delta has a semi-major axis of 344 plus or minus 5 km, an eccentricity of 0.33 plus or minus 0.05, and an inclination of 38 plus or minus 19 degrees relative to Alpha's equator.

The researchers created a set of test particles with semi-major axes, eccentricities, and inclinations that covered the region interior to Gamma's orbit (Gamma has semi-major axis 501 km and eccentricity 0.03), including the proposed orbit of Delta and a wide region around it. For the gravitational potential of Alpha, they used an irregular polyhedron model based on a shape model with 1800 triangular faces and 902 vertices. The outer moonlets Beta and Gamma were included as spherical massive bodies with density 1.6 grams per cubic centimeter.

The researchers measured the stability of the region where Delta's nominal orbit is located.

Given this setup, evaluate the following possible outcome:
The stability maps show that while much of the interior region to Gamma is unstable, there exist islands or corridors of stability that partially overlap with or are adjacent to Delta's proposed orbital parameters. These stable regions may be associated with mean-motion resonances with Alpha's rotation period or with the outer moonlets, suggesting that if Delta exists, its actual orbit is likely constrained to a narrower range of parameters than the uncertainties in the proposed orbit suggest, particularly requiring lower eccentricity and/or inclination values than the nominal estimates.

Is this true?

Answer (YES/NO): NO